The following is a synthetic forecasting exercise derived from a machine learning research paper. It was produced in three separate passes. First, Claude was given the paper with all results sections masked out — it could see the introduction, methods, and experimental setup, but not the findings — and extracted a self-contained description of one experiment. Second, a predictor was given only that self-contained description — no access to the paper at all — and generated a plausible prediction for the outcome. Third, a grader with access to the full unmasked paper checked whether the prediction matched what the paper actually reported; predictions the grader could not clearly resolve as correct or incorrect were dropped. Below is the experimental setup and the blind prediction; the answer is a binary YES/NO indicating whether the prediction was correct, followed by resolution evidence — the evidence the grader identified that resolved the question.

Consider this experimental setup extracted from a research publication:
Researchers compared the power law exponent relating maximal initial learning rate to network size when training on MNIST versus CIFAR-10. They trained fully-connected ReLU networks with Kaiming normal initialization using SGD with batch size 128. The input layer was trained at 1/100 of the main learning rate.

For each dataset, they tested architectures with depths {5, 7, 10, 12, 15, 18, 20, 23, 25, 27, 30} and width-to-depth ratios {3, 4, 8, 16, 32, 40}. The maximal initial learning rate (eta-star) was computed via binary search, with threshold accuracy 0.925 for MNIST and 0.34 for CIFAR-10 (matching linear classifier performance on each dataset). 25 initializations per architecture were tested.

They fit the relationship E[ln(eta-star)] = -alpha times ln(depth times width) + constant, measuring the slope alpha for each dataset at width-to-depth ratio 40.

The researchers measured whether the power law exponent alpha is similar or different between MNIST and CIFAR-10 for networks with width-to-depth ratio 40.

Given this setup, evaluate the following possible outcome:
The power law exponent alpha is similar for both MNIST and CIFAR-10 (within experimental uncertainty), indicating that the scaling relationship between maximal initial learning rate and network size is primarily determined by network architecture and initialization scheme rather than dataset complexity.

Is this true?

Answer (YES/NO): YES